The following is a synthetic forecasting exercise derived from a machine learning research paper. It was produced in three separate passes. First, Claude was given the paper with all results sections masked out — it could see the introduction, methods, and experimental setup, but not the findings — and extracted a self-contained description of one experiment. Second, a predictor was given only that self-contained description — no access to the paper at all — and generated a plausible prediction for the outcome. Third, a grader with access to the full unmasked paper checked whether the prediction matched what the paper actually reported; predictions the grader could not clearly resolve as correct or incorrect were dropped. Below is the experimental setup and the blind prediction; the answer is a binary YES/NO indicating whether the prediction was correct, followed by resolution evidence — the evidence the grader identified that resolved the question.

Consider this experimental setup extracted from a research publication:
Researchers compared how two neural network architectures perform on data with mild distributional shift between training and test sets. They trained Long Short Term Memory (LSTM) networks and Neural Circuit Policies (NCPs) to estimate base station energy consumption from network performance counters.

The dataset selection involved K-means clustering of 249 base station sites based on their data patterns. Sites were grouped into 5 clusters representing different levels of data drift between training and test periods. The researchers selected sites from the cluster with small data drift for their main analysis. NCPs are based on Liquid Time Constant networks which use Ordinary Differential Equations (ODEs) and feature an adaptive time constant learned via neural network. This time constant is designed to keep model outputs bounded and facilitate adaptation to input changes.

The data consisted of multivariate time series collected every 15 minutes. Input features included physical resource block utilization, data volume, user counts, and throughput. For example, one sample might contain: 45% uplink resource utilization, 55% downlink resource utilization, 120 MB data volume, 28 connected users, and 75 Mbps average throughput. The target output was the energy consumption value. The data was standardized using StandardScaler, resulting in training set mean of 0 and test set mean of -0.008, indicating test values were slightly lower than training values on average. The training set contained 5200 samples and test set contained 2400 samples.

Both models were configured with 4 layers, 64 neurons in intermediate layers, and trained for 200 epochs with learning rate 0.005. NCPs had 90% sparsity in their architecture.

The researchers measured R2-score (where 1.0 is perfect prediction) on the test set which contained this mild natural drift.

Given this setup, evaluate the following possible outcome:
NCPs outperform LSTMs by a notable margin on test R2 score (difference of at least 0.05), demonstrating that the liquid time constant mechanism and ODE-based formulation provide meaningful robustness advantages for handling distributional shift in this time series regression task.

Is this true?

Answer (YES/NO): NO